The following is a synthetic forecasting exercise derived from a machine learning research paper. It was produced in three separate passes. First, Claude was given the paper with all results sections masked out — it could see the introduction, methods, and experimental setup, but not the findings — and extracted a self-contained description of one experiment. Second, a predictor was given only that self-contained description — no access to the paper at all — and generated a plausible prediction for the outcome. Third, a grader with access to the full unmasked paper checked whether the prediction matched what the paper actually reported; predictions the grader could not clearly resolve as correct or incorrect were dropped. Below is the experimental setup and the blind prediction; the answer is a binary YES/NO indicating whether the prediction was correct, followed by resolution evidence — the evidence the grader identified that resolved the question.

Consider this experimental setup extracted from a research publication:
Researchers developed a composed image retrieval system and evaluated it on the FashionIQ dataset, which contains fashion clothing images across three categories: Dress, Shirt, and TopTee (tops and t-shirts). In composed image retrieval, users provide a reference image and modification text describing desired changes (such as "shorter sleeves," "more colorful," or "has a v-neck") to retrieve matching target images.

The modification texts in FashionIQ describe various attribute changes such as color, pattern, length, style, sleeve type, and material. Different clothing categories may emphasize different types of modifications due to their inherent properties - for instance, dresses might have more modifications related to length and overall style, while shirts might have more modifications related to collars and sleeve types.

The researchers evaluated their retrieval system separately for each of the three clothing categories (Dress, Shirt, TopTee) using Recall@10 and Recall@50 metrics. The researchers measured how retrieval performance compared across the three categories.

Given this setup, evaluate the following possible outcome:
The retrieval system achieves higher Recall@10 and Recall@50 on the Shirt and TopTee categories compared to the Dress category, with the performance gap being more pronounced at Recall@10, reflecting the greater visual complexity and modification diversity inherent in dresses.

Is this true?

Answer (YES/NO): NO